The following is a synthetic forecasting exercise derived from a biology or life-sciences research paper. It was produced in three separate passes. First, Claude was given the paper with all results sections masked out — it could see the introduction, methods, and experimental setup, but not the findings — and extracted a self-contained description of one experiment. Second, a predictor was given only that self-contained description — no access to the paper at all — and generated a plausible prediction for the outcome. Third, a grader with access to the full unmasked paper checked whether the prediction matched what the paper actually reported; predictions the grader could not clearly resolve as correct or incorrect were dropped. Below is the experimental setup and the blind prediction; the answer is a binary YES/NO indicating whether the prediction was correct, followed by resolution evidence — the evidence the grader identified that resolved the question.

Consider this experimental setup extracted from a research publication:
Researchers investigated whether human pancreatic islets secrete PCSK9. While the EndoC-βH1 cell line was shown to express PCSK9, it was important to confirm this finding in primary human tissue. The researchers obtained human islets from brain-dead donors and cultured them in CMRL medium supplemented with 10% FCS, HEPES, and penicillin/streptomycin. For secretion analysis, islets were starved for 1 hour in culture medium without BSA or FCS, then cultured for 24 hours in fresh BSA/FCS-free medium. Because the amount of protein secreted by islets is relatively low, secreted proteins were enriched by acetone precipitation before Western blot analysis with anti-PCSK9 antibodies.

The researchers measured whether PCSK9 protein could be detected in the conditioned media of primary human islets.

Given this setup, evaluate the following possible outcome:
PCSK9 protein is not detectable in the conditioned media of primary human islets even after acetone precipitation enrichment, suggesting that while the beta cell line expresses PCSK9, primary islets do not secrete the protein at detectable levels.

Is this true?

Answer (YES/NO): NO